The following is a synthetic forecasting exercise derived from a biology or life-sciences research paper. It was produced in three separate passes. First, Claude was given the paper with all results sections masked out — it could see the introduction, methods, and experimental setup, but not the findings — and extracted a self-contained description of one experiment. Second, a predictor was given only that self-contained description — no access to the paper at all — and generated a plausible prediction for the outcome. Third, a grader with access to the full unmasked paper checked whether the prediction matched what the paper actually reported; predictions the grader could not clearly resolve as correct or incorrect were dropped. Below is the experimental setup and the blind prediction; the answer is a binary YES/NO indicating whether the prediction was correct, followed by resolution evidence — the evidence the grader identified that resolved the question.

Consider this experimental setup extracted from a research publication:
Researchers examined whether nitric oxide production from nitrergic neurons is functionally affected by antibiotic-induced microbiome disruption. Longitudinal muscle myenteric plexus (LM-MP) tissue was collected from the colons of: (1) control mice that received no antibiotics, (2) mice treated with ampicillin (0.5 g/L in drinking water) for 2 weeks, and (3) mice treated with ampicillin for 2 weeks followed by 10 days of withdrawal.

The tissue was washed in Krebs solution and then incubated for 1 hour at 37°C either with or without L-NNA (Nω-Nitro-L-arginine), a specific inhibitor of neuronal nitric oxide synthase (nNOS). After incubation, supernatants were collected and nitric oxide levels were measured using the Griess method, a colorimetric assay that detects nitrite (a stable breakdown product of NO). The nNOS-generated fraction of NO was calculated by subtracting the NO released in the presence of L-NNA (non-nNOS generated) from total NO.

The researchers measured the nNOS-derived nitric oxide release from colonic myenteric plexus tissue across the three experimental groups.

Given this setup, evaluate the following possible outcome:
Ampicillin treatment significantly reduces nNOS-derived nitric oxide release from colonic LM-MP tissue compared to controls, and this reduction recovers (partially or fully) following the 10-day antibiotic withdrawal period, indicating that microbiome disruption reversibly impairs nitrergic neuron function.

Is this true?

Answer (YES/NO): YES